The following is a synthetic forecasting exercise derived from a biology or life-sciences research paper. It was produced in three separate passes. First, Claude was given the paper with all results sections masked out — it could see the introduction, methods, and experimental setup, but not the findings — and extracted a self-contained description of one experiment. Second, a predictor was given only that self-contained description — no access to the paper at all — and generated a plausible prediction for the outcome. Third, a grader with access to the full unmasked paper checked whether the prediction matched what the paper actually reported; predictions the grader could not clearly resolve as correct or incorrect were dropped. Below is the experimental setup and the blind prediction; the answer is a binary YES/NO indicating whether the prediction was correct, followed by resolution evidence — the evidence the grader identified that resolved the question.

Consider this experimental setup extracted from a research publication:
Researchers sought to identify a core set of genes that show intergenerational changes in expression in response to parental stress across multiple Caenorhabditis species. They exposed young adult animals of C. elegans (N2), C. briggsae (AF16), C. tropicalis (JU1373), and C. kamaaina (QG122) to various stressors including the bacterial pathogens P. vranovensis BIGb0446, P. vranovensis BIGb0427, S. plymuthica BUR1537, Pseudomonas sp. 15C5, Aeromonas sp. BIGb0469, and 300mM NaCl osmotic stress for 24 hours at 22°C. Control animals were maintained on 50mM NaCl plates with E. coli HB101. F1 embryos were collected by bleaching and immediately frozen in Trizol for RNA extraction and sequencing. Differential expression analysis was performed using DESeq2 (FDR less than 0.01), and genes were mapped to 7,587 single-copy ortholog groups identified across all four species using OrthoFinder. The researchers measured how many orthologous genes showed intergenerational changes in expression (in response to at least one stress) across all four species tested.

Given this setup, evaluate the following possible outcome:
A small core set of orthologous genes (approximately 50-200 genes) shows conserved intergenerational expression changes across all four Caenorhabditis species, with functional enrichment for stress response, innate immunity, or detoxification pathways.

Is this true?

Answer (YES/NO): NO